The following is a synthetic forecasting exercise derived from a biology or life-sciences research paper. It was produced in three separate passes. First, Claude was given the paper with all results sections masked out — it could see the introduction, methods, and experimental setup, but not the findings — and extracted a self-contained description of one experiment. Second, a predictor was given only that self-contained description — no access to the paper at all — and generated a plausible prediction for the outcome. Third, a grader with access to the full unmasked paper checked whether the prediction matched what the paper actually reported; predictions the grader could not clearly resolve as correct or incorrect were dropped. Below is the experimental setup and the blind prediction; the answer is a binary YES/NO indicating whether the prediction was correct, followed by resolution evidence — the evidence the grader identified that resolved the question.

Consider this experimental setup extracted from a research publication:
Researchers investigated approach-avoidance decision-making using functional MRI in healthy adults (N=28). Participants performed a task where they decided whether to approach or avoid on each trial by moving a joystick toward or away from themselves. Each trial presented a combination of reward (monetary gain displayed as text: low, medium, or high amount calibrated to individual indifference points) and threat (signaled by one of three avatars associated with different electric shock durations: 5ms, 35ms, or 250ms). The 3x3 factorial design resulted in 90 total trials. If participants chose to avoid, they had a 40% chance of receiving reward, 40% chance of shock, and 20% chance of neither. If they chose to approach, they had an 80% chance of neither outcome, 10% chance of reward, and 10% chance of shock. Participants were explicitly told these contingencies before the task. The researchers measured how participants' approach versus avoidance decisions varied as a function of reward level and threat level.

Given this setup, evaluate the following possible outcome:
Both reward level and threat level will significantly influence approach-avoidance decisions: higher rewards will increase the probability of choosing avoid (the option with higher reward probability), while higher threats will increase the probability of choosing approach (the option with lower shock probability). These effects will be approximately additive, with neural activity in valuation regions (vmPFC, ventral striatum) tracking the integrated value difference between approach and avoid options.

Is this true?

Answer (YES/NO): NO